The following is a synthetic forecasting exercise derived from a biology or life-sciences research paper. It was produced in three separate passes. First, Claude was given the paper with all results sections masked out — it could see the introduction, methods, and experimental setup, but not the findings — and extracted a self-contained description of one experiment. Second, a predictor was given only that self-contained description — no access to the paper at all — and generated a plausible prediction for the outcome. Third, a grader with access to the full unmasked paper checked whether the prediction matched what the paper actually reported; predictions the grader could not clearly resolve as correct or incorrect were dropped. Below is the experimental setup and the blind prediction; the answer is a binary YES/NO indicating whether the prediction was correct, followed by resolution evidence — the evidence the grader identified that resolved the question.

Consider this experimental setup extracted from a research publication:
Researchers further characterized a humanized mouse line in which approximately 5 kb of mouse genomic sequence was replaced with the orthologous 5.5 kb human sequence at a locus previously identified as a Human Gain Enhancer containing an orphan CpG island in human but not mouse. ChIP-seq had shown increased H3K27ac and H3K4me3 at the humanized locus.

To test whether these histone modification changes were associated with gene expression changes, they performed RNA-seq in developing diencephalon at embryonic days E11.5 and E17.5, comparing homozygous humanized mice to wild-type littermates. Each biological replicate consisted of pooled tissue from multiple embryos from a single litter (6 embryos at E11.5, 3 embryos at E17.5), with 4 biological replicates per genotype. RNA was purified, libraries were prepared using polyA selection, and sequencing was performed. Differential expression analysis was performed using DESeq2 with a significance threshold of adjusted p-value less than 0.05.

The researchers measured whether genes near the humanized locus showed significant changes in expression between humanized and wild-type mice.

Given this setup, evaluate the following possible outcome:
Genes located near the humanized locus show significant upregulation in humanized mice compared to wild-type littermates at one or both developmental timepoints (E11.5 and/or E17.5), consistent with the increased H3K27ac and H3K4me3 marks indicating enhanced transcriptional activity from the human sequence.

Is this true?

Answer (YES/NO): NO